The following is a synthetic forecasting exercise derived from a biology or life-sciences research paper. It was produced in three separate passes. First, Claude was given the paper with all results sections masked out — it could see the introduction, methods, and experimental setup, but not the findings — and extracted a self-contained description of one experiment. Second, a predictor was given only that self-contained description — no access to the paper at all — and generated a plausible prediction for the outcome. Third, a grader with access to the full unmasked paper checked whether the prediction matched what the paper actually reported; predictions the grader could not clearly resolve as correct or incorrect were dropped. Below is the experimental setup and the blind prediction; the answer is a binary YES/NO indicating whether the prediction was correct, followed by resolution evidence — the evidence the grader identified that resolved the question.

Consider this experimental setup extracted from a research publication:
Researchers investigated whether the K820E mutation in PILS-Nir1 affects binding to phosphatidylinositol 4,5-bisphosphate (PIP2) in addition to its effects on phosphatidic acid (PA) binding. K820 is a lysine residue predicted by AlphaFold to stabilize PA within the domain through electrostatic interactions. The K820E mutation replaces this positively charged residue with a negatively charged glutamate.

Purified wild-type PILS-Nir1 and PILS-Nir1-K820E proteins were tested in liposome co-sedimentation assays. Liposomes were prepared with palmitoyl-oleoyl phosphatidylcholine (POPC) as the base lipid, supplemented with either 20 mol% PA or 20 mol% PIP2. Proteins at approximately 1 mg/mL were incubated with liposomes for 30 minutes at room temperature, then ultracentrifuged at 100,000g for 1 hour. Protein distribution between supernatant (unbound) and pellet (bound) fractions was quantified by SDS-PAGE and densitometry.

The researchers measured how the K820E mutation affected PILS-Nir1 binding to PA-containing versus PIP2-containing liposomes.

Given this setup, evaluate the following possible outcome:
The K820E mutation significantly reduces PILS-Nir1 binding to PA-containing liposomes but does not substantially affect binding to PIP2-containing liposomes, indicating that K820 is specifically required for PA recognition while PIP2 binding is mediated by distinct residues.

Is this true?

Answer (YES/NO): YES